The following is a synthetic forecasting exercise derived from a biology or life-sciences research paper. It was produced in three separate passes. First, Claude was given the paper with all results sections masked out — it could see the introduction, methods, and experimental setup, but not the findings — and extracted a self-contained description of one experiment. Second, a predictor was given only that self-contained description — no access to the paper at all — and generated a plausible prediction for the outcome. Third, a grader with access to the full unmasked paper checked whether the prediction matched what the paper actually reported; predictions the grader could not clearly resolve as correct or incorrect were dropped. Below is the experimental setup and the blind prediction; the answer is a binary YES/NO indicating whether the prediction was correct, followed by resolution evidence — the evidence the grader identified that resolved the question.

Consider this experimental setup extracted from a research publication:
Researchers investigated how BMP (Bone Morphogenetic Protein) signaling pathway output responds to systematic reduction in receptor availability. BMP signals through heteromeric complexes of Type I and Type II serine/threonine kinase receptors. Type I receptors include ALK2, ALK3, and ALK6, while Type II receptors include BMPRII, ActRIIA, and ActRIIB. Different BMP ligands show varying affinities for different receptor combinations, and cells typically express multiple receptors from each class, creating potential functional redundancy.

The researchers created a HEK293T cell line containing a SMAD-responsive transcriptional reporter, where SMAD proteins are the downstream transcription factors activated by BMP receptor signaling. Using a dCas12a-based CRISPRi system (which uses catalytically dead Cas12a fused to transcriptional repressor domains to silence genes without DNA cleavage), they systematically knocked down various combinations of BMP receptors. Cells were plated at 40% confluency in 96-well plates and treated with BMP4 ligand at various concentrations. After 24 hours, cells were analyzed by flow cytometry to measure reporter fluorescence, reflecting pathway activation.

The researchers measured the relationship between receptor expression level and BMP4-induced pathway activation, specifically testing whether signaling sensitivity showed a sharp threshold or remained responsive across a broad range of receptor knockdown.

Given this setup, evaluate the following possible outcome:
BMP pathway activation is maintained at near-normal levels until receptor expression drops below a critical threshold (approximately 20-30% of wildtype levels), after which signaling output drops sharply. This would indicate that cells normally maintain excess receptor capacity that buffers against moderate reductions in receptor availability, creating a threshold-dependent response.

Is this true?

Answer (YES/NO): NO